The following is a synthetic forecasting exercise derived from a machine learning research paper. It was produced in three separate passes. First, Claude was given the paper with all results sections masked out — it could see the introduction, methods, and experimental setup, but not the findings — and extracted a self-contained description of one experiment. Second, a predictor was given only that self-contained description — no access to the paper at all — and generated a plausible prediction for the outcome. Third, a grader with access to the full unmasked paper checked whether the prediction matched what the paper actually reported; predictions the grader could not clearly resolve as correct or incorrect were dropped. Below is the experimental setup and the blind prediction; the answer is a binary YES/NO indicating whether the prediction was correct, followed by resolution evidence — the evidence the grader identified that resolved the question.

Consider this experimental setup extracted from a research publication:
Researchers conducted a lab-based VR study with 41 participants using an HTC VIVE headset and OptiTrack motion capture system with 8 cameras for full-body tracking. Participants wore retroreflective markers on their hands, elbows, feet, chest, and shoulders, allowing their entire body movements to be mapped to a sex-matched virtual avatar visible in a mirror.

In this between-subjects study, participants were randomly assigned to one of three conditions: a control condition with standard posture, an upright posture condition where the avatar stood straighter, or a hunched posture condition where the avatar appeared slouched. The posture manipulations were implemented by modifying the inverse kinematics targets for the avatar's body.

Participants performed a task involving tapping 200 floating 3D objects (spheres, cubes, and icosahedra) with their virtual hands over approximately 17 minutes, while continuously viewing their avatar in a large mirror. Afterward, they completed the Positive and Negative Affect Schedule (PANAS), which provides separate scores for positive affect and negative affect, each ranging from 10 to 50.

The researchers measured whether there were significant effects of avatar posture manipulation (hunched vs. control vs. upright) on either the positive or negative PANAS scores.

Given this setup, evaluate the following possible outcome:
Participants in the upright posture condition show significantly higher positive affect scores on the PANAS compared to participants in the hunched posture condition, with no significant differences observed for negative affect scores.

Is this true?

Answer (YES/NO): NO